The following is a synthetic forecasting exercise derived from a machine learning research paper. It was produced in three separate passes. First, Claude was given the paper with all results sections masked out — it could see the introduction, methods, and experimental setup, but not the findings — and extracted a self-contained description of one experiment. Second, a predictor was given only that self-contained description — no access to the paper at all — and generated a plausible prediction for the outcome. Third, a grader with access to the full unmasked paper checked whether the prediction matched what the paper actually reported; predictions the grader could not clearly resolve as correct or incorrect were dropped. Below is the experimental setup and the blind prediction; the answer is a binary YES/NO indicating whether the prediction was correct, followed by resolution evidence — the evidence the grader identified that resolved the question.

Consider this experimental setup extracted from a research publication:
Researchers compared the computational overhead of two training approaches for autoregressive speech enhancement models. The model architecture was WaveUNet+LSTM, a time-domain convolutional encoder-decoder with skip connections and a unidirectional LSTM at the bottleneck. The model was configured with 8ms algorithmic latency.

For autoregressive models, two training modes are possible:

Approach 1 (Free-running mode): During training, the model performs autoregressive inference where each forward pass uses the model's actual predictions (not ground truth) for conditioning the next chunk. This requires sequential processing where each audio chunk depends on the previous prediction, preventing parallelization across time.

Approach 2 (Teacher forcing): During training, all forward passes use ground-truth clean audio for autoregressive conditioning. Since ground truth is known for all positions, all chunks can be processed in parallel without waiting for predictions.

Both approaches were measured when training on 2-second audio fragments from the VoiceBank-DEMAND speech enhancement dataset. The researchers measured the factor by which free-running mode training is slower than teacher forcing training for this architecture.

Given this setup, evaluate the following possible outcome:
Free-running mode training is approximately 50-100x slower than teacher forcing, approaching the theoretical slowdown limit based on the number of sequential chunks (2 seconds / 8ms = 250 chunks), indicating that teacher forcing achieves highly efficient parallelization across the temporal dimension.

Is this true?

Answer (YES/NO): YES